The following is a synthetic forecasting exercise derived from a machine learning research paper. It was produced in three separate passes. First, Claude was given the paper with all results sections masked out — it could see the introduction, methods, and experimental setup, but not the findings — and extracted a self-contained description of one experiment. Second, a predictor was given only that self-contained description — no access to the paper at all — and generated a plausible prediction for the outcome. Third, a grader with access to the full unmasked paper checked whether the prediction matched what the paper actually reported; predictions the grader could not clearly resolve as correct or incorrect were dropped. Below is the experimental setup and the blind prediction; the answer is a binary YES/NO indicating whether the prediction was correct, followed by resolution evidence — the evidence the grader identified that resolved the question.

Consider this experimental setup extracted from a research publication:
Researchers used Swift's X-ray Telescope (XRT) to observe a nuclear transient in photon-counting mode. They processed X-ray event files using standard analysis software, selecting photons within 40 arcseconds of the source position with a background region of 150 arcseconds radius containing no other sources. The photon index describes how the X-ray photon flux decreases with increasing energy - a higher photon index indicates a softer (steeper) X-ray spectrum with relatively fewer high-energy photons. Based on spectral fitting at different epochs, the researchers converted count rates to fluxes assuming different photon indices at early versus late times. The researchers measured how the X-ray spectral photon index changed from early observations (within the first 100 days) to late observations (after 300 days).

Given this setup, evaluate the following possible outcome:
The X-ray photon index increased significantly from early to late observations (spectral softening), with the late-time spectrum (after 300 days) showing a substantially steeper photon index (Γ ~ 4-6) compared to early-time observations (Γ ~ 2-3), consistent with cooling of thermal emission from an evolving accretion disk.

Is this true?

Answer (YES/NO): NO